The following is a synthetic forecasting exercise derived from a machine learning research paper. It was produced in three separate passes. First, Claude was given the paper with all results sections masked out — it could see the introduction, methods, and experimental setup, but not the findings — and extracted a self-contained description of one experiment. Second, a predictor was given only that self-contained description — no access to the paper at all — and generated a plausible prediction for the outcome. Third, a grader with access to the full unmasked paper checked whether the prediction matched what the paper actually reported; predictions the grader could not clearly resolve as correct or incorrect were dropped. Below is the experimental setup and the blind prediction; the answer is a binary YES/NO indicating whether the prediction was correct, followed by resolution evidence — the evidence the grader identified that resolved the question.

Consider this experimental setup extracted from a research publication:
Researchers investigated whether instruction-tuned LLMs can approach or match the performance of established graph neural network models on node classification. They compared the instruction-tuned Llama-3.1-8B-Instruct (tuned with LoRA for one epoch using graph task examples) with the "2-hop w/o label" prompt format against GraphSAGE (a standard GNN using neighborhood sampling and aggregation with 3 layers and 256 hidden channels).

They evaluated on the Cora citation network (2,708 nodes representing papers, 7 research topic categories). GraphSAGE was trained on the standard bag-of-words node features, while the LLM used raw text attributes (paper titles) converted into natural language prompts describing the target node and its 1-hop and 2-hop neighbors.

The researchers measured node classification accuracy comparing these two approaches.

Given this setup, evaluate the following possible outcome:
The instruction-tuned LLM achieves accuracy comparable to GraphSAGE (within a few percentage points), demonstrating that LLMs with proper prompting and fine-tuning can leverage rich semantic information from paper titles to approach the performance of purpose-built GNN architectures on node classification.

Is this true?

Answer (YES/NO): YES